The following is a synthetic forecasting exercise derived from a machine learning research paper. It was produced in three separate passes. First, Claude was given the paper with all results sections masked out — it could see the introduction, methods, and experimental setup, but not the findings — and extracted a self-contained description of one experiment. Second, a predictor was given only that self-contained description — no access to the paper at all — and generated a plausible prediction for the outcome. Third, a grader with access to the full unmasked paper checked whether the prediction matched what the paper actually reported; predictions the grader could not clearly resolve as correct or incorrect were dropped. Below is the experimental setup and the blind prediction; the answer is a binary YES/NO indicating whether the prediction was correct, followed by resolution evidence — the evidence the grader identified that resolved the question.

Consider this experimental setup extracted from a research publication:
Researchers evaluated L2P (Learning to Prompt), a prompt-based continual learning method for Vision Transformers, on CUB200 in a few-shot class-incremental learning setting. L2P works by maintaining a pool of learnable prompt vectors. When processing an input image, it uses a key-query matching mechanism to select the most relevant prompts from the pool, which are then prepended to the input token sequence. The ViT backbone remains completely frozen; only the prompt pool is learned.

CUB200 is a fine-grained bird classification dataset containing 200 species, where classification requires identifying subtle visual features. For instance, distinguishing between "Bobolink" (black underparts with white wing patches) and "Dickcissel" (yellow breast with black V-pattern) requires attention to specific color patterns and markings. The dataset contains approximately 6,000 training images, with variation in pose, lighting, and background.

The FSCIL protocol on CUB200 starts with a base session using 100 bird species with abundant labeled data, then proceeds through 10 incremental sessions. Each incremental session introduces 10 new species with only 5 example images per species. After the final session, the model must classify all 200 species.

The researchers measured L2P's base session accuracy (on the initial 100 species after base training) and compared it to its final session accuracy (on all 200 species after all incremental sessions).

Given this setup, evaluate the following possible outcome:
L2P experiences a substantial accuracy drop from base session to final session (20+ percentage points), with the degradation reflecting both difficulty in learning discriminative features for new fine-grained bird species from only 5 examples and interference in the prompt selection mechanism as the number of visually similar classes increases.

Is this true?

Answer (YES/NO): YES